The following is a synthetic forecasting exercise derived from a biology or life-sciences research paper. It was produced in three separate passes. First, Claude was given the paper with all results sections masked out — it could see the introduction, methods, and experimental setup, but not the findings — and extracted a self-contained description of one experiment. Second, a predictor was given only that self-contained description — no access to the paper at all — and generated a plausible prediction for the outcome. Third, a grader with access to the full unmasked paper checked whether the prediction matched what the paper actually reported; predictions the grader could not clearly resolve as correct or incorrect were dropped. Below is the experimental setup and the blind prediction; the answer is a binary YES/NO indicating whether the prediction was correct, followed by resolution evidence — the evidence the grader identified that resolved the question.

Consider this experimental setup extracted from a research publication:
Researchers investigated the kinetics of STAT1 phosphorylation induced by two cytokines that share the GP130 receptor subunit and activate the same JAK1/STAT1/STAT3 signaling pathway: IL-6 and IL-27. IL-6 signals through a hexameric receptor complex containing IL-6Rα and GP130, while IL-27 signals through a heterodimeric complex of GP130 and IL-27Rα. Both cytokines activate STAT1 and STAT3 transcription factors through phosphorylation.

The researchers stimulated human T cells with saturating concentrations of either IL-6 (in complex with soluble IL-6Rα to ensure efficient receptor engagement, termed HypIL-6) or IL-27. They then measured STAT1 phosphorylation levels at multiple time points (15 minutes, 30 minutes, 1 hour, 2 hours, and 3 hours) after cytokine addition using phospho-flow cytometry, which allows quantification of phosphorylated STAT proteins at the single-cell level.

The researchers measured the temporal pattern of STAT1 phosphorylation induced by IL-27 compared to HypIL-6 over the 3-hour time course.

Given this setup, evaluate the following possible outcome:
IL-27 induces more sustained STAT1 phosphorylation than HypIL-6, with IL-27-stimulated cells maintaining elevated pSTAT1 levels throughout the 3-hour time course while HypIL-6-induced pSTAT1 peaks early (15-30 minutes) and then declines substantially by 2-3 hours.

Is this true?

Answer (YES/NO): YES